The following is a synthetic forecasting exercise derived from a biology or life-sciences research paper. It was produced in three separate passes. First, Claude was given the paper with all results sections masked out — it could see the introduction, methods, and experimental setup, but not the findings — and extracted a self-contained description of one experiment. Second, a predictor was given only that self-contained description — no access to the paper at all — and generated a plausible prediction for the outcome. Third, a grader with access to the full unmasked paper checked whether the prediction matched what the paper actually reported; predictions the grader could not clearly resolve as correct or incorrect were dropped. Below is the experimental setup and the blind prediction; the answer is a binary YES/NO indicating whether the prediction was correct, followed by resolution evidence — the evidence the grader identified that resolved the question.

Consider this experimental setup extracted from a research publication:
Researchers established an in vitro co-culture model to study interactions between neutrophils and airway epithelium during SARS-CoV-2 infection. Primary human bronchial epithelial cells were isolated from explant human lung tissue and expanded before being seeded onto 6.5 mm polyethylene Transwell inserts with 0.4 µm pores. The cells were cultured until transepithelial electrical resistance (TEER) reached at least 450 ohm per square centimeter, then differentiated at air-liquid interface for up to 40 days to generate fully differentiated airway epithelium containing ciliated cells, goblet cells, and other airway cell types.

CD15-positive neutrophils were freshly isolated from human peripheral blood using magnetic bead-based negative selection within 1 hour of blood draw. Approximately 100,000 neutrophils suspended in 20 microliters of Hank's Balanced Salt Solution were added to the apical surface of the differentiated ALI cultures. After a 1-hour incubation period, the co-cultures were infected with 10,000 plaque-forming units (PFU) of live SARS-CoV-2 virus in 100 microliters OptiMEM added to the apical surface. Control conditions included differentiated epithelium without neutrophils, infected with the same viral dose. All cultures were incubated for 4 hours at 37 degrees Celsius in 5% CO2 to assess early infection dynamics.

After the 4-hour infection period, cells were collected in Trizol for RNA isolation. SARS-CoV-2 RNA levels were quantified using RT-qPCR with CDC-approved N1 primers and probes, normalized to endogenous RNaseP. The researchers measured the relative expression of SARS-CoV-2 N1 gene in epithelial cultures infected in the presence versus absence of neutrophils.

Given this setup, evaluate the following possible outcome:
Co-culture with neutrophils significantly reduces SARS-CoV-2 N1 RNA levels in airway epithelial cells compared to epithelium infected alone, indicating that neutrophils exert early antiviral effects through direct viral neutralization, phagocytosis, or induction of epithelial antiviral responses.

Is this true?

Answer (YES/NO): NO